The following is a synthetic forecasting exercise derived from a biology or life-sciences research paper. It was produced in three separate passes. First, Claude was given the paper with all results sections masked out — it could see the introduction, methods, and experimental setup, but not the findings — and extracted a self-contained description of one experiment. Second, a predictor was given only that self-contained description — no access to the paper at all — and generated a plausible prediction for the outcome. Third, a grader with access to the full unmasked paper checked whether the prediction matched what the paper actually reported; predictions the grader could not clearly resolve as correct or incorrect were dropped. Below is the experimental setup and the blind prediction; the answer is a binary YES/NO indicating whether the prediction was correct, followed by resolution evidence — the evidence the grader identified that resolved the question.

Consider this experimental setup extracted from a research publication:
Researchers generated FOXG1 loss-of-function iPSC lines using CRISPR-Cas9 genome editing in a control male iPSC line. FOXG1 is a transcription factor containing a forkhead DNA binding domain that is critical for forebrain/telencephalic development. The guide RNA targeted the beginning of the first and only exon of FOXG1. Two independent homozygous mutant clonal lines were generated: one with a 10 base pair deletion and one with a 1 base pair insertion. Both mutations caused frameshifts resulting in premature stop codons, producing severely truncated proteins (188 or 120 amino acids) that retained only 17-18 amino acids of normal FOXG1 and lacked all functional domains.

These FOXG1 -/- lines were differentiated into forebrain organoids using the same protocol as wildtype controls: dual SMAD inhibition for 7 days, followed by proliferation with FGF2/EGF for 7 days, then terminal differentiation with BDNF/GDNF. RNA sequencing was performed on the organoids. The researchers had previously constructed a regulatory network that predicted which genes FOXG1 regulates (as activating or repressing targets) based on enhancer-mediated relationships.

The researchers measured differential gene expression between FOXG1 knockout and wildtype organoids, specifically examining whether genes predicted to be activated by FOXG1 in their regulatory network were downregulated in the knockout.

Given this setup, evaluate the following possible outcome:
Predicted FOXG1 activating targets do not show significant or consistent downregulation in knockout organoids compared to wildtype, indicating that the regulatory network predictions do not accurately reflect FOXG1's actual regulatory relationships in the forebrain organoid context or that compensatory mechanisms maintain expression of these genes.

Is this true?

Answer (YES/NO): NO